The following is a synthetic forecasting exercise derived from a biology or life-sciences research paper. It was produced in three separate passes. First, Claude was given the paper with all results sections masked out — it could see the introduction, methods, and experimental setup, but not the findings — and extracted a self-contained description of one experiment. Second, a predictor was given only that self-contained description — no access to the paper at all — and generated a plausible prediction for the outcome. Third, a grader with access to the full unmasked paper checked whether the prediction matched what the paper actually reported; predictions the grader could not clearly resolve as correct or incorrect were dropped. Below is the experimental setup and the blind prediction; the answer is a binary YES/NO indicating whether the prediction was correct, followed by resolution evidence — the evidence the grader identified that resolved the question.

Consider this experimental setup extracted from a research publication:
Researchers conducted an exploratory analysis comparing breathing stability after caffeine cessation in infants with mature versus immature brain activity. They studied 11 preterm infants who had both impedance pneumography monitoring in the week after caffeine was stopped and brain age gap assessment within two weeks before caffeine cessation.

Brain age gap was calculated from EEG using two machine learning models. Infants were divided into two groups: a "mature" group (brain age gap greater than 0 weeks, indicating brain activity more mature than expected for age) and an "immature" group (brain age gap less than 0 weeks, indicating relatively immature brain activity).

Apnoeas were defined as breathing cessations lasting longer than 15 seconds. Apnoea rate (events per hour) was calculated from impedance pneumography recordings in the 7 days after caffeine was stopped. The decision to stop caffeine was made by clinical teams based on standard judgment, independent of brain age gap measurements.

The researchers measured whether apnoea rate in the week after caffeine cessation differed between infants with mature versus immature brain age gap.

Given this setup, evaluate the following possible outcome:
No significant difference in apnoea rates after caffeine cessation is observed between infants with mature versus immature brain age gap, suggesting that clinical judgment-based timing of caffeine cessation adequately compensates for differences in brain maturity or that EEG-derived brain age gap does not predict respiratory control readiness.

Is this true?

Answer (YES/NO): NO